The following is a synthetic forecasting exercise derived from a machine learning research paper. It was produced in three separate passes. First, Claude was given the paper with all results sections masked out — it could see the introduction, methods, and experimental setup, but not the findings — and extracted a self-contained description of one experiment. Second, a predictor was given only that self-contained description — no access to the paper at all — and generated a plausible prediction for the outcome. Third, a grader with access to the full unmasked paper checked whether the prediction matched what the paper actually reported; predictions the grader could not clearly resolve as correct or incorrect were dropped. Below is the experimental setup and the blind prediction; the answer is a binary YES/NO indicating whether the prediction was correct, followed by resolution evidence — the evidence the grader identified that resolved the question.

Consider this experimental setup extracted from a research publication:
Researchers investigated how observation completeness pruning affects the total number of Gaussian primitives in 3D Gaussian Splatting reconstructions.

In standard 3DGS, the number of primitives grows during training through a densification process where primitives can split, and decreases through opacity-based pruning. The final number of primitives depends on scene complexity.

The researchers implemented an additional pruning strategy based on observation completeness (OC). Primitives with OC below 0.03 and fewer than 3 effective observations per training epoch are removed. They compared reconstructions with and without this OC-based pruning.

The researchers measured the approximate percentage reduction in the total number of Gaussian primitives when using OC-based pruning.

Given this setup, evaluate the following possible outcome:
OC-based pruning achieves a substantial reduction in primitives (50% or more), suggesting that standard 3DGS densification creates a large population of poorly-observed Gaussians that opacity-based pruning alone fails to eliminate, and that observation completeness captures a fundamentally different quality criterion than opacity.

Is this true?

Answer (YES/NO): NO